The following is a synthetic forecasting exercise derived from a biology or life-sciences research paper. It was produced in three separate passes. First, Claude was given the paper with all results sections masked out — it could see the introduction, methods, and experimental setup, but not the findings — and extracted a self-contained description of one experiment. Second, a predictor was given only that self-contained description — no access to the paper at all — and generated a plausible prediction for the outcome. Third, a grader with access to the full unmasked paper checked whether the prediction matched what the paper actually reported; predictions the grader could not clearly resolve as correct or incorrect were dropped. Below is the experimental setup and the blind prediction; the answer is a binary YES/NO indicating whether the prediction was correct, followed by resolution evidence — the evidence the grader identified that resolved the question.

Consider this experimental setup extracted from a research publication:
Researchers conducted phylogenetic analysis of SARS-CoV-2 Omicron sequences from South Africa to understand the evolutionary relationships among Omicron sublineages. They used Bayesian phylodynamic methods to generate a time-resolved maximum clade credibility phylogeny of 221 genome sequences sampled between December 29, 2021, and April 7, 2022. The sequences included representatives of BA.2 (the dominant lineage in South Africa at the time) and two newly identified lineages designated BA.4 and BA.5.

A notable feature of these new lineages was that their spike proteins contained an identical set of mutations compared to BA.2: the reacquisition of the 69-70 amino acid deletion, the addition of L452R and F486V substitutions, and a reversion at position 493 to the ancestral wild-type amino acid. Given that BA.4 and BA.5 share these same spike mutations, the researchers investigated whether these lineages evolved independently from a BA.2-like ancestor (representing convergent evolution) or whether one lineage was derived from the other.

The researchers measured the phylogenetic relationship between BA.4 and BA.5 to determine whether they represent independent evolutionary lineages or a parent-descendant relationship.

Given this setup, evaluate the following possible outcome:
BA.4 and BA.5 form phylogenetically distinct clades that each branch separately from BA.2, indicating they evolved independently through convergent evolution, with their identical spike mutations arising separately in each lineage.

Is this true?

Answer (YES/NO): NO